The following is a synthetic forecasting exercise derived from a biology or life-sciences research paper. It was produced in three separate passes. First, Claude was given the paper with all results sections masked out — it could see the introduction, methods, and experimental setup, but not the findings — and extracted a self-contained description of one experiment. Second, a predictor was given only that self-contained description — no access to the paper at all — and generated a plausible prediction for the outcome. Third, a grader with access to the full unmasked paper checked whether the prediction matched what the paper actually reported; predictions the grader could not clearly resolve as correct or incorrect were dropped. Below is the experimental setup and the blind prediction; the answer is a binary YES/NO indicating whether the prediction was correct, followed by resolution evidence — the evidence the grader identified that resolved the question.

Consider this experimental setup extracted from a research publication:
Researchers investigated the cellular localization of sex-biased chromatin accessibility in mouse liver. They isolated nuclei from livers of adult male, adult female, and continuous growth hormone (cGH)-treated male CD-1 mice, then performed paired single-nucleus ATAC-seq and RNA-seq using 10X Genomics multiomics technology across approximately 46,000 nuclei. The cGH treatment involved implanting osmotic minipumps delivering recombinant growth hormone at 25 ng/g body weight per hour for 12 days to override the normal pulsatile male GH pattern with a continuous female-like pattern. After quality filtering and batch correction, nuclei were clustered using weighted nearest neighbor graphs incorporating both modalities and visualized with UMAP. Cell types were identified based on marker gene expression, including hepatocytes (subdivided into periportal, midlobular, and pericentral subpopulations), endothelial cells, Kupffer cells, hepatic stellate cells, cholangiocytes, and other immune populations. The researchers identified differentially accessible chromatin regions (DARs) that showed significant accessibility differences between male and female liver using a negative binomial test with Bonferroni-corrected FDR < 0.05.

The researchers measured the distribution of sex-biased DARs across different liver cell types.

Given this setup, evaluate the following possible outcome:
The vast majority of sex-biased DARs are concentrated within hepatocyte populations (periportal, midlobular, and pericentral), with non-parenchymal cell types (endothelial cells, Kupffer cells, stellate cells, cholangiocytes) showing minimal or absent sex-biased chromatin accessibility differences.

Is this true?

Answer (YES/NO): YES